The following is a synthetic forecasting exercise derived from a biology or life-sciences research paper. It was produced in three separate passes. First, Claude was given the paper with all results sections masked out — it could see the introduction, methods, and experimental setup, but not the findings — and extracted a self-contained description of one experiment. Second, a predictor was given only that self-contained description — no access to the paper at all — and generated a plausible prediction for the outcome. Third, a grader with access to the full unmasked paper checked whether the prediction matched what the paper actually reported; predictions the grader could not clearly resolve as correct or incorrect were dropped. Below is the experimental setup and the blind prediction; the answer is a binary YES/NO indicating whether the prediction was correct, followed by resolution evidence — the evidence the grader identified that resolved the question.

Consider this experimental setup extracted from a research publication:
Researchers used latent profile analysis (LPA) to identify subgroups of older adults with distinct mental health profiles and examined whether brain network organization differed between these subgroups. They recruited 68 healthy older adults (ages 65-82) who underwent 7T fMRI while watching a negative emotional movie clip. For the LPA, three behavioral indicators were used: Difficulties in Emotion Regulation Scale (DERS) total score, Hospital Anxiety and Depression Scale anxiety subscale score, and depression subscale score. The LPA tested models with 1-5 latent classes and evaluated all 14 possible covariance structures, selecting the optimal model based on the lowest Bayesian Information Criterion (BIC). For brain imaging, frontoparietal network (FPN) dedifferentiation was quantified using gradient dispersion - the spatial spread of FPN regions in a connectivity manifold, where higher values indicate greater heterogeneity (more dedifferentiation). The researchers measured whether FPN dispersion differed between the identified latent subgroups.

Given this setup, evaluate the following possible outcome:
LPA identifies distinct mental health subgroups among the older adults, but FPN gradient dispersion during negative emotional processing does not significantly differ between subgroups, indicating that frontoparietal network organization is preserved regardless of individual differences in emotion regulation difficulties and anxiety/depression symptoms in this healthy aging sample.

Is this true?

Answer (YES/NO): NO